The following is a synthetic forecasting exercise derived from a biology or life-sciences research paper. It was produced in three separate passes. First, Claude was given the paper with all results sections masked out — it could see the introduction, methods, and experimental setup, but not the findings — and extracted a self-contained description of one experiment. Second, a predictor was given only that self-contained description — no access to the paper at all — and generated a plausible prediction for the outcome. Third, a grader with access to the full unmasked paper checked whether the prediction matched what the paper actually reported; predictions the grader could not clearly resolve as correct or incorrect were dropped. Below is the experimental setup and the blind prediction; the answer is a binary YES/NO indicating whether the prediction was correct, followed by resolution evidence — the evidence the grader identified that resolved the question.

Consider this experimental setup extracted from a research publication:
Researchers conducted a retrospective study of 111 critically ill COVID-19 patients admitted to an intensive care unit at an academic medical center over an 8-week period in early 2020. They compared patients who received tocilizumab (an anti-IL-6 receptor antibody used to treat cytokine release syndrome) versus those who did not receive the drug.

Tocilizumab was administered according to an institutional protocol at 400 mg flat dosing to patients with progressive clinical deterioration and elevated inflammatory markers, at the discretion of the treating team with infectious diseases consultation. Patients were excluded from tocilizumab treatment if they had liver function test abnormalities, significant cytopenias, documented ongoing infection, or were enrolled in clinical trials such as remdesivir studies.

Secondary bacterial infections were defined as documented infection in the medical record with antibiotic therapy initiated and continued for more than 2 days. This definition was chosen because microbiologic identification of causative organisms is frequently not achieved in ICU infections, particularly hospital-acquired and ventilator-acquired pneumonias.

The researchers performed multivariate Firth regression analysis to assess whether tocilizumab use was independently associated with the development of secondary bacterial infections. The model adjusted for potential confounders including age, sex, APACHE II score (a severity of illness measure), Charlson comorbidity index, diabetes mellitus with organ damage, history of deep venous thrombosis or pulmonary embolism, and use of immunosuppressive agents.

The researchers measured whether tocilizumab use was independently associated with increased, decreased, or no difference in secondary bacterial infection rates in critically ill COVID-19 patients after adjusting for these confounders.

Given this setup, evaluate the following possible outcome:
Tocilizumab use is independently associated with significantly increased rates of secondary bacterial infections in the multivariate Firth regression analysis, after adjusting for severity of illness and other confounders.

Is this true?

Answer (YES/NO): YES